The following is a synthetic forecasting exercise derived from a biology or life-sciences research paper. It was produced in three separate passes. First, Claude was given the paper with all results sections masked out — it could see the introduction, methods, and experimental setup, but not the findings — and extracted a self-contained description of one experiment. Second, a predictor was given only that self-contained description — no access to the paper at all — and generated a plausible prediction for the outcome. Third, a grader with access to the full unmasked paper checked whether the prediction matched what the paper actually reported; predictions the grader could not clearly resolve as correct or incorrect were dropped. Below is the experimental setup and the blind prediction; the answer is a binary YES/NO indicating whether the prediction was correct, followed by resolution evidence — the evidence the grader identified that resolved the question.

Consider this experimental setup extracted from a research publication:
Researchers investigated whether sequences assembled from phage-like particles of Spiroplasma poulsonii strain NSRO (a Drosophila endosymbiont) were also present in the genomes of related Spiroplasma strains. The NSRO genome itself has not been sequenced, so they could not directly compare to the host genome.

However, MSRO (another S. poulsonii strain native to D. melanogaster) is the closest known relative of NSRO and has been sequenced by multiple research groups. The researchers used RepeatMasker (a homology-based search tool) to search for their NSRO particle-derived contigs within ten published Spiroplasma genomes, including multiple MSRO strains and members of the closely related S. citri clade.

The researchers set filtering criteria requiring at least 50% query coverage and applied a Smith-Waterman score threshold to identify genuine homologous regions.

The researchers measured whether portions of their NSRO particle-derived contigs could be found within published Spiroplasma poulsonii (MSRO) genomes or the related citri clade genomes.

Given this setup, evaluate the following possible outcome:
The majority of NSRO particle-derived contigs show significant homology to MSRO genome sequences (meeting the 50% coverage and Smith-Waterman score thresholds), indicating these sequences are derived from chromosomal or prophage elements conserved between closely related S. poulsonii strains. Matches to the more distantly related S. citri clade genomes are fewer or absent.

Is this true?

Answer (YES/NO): YES